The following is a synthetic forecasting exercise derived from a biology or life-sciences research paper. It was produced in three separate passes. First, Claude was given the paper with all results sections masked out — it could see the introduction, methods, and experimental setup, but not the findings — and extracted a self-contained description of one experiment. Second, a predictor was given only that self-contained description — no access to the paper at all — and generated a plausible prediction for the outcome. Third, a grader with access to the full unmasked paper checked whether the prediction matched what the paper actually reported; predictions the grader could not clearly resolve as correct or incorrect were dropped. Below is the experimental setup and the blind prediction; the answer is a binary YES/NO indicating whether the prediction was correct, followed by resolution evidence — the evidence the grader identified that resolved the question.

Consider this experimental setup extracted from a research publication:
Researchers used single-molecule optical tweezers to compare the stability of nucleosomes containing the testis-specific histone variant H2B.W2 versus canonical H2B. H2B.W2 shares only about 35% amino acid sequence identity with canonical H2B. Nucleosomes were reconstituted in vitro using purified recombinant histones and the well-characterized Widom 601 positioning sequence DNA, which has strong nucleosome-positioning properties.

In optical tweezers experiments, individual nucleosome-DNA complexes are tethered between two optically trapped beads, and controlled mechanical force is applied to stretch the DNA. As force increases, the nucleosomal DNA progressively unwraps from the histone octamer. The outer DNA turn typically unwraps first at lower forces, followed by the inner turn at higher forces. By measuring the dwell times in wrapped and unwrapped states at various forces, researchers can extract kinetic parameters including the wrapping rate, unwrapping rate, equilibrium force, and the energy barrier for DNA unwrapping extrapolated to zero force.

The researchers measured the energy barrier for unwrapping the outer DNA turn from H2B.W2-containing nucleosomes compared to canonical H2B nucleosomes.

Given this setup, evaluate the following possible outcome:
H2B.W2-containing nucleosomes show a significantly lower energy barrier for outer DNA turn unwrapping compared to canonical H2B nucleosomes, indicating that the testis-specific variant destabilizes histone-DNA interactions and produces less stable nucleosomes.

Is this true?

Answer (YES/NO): YES